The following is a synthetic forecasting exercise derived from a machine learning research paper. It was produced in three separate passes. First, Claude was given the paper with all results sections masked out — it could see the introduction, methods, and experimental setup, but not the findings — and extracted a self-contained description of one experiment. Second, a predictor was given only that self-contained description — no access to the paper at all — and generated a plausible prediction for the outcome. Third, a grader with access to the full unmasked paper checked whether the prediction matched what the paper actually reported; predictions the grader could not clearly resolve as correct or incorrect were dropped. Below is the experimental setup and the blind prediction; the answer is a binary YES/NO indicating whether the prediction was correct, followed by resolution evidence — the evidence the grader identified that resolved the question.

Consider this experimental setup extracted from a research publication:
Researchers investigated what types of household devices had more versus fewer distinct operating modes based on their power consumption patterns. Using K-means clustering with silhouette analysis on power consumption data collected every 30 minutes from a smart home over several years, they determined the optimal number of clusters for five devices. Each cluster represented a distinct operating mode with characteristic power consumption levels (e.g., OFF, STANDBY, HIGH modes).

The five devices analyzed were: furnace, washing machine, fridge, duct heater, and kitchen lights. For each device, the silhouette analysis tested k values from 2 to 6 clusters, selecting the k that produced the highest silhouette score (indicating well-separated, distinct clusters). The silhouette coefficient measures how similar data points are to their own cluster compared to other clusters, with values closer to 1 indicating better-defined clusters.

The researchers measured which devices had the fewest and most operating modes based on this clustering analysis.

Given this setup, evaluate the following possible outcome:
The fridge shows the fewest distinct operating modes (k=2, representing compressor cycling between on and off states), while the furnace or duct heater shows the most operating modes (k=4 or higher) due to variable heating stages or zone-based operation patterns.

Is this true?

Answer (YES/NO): NO